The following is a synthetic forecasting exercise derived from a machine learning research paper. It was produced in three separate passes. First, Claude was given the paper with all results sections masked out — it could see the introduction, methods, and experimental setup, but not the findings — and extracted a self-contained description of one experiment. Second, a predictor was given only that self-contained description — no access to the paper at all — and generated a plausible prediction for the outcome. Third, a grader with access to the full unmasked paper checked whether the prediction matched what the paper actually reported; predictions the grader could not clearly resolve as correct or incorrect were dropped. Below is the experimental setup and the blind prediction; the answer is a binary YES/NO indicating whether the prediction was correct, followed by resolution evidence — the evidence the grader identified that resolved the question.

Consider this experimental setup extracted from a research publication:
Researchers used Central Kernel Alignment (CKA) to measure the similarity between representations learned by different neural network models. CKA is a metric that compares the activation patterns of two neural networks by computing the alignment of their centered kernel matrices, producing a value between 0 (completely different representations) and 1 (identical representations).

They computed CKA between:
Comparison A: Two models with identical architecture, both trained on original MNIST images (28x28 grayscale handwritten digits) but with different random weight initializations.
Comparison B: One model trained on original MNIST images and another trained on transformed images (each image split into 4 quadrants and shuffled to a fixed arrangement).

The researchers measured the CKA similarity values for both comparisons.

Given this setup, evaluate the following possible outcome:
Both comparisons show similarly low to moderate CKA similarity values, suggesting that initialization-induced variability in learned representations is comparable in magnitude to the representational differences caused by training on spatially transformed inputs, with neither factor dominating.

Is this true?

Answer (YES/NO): NO